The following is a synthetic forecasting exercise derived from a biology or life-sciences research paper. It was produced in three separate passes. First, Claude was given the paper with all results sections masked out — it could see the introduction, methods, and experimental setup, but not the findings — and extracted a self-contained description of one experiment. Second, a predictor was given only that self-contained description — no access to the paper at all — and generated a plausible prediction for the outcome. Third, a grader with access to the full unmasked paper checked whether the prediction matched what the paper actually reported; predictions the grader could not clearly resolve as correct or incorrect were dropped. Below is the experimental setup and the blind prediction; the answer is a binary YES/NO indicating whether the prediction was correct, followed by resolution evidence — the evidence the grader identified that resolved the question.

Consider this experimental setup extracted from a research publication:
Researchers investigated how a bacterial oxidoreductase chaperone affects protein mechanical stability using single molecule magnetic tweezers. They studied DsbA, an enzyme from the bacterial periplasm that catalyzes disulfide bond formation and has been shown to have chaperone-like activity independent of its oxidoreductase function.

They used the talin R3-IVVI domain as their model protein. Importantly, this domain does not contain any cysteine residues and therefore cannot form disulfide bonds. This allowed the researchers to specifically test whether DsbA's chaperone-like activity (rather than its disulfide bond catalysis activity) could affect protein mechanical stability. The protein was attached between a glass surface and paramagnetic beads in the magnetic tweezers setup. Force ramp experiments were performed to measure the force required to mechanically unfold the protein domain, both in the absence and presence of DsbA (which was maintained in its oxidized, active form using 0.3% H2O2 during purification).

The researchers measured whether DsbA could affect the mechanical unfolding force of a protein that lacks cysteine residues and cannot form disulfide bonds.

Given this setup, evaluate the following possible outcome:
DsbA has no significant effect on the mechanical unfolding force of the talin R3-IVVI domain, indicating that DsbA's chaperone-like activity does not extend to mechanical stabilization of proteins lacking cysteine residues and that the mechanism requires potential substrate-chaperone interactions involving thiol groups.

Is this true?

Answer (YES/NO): NO